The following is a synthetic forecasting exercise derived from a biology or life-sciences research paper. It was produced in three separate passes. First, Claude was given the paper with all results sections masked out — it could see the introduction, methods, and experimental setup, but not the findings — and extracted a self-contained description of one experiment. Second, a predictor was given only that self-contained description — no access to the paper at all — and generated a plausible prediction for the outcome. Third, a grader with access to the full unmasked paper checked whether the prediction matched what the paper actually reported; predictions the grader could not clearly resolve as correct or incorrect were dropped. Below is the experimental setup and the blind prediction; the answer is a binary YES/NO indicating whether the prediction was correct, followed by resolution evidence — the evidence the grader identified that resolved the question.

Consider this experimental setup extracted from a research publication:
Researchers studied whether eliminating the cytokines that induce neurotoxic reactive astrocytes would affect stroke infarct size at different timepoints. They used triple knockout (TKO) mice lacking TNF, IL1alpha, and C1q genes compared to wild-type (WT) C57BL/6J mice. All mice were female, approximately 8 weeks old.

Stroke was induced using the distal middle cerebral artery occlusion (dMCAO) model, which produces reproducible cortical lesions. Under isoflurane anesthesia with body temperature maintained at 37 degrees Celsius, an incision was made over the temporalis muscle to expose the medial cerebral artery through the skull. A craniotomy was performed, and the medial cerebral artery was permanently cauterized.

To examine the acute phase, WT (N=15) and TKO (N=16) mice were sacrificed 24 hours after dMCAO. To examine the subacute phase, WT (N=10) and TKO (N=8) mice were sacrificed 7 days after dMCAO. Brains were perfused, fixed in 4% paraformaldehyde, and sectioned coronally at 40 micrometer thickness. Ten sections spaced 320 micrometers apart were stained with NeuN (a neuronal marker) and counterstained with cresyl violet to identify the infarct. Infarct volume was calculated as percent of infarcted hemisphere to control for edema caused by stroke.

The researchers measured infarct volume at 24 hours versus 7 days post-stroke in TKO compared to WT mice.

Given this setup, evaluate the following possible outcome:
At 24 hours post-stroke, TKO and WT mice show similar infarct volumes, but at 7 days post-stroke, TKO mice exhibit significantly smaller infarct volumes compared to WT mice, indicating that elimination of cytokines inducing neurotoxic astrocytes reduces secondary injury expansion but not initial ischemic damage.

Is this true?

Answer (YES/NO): NO